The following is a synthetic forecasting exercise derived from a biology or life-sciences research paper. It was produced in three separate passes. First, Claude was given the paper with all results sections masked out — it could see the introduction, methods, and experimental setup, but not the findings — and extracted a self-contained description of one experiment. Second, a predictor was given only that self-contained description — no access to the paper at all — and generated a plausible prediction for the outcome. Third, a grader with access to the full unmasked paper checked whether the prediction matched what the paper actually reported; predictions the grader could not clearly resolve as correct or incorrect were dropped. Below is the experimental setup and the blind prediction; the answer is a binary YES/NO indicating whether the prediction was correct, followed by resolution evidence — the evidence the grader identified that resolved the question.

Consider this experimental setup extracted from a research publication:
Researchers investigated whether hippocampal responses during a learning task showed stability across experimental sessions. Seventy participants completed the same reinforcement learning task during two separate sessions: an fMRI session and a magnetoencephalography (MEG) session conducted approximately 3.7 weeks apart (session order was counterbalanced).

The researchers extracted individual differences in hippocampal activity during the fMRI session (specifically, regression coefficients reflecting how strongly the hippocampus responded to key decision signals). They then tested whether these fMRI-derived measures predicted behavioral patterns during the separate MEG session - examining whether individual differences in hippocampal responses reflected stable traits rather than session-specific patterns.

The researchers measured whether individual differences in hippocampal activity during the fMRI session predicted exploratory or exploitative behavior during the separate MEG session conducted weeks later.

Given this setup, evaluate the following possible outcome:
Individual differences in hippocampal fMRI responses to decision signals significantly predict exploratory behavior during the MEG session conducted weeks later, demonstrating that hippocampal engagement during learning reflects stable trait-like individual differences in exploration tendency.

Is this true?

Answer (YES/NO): YES